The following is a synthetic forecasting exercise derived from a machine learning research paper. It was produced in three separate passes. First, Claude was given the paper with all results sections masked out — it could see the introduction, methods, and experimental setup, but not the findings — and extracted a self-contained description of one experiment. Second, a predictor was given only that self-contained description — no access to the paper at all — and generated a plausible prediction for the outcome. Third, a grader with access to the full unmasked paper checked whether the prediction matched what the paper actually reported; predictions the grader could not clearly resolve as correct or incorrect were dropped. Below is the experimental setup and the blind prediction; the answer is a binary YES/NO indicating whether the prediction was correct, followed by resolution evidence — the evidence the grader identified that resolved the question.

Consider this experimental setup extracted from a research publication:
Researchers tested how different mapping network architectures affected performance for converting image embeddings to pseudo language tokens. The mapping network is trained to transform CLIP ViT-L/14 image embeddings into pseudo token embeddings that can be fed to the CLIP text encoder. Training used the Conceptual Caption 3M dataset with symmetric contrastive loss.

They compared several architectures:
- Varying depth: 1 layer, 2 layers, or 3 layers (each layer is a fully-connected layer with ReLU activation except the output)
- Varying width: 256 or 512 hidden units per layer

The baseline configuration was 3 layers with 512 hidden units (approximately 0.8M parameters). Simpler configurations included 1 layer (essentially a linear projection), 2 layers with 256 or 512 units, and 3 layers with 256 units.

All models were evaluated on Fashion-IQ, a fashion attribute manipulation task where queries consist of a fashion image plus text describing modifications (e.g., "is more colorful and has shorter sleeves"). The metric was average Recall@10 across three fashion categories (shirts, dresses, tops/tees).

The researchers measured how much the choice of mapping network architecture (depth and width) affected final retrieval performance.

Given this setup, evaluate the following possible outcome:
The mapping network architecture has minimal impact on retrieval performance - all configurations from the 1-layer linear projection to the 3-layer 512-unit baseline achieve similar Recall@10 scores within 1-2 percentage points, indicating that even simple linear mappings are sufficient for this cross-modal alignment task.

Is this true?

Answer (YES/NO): NO